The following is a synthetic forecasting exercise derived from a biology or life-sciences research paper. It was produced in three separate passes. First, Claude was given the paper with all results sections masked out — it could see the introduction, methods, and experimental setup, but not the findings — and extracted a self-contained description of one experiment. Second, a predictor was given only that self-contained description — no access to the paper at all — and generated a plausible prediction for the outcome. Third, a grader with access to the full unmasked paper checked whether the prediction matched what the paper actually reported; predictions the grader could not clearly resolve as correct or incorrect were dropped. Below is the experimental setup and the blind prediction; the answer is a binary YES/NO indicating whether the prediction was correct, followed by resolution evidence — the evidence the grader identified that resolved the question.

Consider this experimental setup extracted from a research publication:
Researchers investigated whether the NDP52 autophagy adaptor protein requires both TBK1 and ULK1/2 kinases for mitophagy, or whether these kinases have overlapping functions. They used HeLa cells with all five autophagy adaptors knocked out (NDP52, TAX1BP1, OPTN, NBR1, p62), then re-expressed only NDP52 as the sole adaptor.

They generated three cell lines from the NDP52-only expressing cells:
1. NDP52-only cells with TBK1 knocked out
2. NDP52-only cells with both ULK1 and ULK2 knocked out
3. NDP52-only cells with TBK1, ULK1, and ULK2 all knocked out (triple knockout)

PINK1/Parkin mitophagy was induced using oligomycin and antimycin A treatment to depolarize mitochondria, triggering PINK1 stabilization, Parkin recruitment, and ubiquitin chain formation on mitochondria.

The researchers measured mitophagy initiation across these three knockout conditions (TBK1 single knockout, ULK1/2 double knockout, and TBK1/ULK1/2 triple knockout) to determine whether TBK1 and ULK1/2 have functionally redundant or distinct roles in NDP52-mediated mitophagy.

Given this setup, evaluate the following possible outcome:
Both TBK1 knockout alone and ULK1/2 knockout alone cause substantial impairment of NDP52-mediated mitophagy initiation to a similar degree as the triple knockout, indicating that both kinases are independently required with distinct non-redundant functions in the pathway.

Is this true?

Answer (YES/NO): NO